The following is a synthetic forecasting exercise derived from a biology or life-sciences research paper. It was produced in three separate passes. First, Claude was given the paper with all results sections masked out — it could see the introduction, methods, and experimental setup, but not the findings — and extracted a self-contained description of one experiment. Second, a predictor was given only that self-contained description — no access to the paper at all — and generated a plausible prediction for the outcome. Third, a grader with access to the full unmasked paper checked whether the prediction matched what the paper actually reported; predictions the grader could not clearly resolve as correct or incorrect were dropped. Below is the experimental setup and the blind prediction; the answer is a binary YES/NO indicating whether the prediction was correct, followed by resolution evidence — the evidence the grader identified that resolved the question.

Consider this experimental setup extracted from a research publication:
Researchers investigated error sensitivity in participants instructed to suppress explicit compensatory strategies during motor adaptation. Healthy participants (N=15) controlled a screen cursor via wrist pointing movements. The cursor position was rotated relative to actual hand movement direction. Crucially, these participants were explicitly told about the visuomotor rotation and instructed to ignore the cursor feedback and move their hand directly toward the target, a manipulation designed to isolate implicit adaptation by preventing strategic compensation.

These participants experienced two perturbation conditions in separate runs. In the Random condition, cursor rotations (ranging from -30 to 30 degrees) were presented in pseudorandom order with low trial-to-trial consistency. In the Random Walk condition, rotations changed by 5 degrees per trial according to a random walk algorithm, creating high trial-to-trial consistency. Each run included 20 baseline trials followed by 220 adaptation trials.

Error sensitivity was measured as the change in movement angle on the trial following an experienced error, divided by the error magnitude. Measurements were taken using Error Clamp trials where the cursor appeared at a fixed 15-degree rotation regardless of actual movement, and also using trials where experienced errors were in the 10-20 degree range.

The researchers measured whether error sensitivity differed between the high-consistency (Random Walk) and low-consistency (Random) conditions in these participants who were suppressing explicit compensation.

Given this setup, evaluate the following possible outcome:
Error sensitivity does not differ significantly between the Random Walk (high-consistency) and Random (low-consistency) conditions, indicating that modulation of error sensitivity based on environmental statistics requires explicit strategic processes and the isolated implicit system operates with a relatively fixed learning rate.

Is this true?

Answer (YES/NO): YES